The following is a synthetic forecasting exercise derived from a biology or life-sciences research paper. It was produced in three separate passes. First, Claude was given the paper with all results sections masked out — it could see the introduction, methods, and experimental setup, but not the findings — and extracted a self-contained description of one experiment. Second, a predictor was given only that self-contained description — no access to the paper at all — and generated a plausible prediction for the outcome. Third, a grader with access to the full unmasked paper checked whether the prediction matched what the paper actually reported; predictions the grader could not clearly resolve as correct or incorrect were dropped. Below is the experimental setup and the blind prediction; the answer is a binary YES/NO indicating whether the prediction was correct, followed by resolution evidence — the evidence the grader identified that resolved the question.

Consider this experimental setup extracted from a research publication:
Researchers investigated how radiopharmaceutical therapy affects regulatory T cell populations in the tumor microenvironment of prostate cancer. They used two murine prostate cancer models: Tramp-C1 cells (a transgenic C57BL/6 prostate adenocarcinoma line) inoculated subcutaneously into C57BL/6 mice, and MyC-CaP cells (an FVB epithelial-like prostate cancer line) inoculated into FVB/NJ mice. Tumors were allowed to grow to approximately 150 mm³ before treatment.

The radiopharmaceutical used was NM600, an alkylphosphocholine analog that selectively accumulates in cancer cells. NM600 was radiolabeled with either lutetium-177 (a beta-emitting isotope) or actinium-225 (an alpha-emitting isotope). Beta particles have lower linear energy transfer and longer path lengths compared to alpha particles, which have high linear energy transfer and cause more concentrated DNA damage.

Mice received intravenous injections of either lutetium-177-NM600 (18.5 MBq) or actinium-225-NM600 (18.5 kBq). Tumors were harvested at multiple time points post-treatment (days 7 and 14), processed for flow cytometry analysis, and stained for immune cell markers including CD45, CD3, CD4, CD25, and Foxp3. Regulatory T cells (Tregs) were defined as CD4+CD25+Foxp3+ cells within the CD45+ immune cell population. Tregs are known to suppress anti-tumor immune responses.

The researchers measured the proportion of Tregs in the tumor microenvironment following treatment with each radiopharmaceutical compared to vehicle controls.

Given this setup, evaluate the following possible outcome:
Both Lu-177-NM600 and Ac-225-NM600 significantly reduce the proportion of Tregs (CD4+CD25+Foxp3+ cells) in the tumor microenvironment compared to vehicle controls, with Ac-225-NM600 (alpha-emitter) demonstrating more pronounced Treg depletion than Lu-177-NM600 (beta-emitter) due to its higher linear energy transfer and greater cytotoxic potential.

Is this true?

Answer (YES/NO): NO